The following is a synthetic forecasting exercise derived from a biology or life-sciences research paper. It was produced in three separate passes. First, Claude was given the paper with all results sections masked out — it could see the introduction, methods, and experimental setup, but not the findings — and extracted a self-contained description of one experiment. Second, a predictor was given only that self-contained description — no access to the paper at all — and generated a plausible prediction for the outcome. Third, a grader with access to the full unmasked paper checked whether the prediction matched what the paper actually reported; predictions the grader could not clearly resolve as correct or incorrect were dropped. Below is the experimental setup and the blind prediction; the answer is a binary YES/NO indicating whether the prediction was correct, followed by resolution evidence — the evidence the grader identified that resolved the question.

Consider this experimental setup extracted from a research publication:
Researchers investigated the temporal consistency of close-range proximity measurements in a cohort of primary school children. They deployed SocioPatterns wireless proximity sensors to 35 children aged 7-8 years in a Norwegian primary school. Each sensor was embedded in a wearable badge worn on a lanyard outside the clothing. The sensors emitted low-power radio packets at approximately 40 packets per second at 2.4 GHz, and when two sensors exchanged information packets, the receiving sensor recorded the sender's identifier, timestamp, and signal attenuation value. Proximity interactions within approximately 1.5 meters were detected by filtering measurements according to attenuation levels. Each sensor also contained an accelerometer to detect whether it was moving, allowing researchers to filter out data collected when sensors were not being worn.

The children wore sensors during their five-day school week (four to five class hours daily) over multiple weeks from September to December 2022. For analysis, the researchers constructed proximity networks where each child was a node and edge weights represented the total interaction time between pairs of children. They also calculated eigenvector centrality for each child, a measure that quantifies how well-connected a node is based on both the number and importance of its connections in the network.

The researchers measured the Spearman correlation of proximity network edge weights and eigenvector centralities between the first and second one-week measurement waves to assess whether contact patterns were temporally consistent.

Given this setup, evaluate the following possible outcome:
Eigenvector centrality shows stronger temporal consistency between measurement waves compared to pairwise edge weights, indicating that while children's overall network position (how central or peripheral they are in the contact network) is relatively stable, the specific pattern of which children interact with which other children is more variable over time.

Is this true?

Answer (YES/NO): YES